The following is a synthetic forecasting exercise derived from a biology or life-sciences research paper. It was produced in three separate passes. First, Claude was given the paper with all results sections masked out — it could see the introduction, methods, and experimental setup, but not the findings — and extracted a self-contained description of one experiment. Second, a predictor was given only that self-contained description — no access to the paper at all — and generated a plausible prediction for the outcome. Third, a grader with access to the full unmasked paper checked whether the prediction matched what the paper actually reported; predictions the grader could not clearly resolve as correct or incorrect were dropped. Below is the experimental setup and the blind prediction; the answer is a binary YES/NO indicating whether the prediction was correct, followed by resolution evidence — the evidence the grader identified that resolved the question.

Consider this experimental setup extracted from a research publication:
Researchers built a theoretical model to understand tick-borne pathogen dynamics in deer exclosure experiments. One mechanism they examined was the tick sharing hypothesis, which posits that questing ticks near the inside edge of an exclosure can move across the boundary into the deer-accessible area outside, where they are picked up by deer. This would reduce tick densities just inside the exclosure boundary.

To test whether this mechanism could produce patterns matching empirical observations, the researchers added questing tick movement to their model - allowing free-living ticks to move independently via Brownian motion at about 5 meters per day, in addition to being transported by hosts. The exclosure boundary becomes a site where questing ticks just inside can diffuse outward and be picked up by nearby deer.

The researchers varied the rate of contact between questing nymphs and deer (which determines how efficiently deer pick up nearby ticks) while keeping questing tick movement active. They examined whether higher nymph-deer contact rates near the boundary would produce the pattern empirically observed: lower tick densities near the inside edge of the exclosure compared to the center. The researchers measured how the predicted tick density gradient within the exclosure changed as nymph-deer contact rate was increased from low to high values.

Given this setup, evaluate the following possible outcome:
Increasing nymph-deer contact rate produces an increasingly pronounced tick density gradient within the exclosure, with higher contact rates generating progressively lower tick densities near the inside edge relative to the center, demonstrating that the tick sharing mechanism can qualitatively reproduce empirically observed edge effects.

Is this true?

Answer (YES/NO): YES